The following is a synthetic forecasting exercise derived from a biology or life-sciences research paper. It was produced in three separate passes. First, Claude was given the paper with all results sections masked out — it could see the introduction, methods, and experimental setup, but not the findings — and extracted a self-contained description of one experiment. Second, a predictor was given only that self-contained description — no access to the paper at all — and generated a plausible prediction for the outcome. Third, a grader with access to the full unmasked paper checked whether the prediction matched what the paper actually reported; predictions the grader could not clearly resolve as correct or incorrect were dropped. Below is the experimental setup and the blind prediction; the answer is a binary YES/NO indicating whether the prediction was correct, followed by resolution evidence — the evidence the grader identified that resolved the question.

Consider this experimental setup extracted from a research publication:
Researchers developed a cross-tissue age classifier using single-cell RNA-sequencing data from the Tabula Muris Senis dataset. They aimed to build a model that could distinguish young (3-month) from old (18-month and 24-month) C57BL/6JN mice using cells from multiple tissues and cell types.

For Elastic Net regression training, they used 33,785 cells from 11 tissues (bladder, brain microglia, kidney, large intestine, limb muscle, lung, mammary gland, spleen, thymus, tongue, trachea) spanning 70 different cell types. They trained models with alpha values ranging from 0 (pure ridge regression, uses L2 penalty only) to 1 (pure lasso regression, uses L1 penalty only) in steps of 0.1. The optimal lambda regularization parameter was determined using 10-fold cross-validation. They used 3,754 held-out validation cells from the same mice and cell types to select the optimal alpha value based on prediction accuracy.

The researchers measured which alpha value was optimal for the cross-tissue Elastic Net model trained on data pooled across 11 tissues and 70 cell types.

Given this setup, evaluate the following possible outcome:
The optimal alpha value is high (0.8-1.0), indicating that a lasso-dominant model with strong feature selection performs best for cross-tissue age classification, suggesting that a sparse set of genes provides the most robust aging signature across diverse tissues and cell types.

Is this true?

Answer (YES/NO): YES